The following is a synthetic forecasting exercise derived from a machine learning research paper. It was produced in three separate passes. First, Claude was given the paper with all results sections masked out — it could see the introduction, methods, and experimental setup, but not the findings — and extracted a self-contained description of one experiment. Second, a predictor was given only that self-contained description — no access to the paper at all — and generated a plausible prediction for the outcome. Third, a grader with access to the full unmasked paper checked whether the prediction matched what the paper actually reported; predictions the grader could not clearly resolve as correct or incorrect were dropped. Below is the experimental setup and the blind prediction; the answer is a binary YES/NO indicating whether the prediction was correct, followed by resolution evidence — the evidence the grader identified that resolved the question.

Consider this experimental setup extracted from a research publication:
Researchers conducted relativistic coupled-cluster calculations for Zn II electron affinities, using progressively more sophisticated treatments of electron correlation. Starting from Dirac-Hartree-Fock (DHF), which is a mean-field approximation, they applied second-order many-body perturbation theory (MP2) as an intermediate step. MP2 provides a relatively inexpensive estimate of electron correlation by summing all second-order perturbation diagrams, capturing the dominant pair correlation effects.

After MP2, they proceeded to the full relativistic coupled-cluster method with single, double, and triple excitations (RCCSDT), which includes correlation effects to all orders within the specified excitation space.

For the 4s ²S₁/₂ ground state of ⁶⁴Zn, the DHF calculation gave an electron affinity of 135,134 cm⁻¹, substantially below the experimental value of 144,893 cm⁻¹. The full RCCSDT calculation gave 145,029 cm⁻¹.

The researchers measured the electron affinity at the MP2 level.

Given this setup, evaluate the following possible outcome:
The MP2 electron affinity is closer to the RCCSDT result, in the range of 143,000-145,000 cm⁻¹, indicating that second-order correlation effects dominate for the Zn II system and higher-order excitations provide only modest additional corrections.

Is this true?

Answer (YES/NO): YES